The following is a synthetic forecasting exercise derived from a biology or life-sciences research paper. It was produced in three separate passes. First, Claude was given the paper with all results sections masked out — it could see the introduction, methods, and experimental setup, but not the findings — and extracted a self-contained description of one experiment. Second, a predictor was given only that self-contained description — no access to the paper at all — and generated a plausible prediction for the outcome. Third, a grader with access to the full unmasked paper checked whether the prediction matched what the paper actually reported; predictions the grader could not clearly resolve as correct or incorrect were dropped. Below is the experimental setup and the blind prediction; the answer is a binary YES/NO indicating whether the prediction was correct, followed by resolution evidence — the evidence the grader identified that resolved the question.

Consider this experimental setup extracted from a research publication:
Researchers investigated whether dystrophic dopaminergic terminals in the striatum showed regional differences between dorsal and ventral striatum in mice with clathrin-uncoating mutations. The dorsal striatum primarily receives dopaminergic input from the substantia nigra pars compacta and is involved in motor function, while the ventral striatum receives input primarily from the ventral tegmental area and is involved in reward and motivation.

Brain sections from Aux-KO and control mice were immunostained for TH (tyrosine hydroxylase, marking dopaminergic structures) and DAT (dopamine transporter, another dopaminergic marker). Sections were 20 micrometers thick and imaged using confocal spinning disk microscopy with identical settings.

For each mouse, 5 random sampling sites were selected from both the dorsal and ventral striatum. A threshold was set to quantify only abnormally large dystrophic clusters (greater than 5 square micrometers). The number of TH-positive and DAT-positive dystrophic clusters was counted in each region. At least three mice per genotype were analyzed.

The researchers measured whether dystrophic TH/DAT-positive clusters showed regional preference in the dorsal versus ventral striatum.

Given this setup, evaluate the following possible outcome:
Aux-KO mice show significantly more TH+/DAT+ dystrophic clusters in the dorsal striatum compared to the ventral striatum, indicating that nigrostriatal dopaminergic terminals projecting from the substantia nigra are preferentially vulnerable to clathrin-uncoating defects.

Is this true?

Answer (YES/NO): YES